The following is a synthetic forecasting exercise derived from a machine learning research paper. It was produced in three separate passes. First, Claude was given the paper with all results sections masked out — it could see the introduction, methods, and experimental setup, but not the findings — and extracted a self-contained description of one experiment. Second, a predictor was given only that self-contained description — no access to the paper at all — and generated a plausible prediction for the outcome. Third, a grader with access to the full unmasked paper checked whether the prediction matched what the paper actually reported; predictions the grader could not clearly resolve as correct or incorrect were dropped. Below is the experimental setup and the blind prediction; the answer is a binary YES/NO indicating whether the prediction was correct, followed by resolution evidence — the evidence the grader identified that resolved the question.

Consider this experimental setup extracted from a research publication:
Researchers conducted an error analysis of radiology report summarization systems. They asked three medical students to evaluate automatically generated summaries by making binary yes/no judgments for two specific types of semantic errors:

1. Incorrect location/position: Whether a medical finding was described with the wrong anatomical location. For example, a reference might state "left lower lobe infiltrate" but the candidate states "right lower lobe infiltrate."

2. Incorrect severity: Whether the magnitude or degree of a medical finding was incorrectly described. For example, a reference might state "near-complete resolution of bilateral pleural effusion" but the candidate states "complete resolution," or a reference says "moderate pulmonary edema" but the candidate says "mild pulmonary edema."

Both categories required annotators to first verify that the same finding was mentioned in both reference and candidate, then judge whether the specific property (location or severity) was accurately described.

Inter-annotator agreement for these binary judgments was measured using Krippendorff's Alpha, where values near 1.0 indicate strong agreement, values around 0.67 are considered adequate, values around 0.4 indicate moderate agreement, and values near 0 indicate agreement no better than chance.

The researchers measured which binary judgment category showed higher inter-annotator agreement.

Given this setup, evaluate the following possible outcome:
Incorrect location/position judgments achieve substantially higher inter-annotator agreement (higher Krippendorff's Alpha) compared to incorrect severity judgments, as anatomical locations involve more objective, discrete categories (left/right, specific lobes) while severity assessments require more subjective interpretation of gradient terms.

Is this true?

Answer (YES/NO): NO